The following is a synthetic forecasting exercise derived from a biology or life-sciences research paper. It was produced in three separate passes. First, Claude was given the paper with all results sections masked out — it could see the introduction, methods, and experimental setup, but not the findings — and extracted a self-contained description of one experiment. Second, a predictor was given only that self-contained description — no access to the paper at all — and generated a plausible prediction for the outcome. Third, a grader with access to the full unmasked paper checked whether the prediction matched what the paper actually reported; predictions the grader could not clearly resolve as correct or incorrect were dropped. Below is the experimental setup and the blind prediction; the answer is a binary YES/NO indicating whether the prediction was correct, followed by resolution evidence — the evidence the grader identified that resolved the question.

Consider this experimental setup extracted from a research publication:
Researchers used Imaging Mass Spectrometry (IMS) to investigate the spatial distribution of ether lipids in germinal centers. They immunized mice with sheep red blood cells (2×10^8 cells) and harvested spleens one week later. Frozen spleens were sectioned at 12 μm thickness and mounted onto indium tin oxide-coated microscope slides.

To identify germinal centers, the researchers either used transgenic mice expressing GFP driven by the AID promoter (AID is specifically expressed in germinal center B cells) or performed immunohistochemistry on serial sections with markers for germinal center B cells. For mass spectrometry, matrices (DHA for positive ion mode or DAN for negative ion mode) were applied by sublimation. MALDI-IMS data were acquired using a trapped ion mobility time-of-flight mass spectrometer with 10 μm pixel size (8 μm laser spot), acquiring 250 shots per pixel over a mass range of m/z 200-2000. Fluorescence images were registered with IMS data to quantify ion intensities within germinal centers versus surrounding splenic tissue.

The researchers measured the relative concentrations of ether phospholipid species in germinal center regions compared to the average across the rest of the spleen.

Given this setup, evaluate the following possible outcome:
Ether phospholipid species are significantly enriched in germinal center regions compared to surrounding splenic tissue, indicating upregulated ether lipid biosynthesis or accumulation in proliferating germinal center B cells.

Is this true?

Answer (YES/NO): YES